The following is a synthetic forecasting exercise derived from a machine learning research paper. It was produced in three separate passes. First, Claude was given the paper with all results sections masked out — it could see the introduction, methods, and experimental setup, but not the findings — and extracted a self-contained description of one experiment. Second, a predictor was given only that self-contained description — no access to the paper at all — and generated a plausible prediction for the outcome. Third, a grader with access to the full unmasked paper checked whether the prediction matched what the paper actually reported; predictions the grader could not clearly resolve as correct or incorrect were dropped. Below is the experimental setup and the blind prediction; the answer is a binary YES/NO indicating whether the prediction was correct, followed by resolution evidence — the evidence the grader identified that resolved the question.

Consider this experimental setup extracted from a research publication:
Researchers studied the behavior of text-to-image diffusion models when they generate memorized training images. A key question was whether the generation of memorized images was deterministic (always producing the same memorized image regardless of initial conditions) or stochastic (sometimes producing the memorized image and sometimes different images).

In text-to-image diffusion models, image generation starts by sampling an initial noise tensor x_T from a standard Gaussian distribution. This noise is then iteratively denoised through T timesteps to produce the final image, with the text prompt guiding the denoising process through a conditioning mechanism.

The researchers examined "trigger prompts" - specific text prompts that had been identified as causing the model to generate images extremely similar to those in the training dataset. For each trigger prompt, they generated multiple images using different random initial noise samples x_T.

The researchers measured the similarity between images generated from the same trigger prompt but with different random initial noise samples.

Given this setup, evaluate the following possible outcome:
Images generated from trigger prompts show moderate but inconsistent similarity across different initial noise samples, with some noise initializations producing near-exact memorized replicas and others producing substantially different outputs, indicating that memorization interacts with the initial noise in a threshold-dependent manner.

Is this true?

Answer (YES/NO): NO